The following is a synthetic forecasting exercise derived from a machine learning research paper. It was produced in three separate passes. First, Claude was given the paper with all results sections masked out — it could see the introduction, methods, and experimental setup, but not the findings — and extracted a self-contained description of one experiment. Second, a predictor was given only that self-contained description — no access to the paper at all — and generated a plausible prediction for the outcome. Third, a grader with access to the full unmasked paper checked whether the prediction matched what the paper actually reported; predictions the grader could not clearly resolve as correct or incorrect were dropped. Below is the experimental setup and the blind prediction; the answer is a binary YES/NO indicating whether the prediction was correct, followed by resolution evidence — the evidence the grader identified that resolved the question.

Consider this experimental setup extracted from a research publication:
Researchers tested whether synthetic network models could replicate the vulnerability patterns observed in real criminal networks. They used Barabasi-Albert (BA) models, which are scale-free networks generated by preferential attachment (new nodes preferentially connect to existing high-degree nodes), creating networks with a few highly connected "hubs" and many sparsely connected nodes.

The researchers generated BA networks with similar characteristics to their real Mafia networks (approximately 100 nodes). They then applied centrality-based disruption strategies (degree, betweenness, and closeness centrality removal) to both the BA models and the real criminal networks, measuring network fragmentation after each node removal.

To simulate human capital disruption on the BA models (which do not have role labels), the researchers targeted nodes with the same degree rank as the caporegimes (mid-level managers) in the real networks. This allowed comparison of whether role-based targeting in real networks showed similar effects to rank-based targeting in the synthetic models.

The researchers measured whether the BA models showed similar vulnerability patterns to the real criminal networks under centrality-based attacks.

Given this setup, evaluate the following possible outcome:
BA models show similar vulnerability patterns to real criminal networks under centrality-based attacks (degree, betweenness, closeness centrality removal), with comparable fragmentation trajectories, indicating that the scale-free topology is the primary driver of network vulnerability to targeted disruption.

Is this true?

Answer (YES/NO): YES